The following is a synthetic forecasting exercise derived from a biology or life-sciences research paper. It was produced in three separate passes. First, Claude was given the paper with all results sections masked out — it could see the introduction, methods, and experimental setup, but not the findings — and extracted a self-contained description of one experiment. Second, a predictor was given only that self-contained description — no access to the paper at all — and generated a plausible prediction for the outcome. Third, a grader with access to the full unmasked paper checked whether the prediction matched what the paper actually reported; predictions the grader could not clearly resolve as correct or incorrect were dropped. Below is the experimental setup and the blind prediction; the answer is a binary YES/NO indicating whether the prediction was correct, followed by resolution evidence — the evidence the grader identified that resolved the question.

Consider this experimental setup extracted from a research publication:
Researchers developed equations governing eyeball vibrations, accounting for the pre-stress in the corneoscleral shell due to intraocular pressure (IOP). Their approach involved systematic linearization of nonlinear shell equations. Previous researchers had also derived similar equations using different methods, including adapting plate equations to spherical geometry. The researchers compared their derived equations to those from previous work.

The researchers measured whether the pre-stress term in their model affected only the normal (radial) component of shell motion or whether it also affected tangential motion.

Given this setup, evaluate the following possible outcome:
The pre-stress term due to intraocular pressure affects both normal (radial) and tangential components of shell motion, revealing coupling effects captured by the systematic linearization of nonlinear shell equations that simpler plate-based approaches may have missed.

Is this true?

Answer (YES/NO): YES